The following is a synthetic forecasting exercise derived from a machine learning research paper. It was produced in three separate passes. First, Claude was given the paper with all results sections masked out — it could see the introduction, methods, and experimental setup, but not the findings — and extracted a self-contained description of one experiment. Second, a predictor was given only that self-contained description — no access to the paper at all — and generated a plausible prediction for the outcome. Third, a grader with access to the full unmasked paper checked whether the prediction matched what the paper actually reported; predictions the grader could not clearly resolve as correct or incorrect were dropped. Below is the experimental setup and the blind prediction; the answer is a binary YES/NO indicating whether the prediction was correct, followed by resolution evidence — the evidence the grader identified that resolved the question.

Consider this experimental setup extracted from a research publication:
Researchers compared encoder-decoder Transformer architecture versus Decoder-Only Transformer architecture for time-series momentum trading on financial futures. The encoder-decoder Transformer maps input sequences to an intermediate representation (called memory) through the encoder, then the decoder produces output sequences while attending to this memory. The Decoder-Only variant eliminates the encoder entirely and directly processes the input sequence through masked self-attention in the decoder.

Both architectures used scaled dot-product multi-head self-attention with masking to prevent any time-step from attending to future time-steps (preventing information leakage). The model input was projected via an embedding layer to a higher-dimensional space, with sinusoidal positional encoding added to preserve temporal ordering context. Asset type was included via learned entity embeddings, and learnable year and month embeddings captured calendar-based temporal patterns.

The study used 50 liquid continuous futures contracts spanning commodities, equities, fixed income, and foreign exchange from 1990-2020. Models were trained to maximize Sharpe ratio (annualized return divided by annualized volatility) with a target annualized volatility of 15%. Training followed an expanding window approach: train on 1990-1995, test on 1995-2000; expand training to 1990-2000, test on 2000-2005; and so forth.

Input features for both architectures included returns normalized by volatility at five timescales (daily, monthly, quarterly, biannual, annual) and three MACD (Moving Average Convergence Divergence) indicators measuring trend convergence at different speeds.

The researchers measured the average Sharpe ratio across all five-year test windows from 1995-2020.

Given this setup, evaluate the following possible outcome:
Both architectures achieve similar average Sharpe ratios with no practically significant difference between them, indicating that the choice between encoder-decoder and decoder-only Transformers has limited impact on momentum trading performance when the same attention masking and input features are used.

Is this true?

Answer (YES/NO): NO